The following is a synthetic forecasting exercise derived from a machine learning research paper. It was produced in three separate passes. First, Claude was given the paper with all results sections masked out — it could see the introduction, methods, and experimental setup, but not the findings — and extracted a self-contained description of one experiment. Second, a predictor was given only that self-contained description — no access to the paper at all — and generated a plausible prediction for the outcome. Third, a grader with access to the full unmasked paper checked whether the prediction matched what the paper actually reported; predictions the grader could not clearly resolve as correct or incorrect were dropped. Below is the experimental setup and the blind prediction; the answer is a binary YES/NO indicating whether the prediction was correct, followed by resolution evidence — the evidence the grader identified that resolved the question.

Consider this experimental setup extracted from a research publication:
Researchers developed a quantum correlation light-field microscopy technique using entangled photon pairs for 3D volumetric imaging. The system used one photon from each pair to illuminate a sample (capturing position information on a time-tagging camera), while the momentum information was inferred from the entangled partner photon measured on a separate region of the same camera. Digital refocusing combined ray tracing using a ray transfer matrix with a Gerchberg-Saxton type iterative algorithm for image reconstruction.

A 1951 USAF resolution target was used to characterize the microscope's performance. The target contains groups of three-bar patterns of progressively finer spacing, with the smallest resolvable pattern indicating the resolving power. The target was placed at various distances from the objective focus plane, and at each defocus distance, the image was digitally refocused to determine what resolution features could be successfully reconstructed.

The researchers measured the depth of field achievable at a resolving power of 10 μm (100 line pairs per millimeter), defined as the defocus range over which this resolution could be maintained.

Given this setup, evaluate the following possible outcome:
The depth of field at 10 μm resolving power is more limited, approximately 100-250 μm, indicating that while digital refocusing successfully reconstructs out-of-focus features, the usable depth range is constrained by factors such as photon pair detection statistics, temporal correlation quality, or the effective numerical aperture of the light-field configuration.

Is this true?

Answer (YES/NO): NO